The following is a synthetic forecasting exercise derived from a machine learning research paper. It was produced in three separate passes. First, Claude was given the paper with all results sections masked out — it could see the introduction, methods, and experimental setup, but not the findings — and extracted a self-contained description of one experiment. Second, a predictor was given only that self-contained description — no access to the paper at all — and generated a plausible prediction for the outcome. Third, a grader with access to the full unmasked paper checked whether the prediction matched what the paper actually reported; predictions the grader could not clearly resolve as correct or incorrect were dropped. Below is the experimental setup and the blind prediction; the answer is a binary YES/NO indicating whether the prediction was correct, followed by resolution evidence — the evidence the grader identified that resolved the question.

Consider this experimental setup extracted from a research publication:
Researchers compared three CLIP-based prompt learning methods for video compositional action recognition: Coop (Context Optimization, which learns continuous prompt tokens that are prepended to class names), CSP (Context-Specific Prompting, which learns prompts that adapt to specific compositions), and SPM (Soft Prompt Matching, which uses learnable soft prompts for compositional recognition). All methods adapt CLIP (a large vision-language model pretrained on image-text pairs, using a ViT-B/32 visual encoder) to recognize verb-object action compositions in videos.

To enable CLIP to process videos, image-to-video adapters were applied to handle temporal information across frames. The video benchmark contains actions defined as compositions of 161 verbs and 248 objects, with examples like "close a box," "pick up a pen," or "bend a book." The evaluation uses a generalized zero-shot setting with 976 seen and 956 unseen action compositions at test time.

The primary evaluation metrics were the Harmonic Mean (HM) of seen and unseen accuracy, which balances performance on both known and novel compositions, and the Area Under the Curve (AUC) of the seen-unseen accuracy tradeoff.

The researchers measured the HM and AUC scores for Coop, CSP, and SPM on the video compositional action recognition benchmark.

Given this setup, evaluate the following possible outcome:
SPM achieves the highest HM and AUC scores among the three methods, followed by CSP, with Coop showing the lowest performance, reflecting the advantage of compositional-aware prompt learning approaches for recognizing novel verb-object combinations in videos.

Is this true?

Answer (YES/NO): NO